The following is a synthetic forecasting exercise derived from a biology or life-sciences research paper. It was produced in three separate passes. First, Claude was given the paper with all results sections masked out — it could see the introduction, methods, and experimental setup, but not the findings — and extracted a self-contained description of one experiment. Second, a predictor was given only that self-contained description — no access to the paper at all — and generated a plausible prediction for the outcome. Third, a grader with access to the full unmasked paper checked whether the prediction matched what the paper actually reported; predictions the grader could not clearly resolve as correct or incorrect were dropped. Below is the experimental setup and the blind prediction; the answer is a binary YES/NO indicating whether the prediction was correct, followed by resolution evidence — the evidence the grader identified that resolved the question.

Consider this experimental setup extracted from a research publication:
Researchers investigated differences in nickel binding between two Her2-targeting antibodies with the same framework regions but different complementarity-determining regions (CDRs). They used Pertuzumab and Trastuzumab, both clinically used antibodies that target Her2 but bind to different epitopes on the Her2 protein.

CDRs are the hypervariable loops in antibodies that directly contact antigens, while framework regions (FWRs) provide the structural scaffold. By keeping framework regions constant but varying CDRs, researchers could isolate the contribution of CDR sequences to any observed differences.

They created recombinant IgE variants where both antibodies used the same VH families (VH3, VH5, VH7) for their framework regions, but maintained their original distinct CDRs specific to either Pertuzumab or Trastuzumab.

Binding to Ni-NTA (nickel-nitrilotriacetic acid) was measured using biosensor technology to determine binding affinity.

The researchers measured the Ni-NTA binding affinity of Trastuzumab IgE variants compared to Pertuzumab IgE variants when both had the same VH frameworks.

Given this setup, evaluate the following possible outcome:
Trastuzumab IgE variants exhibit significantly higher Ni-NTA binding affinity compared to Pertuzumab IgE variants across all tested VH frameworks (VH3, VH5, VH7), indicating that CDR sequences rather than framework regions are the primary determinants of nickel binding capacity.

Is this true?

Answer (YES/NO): NO